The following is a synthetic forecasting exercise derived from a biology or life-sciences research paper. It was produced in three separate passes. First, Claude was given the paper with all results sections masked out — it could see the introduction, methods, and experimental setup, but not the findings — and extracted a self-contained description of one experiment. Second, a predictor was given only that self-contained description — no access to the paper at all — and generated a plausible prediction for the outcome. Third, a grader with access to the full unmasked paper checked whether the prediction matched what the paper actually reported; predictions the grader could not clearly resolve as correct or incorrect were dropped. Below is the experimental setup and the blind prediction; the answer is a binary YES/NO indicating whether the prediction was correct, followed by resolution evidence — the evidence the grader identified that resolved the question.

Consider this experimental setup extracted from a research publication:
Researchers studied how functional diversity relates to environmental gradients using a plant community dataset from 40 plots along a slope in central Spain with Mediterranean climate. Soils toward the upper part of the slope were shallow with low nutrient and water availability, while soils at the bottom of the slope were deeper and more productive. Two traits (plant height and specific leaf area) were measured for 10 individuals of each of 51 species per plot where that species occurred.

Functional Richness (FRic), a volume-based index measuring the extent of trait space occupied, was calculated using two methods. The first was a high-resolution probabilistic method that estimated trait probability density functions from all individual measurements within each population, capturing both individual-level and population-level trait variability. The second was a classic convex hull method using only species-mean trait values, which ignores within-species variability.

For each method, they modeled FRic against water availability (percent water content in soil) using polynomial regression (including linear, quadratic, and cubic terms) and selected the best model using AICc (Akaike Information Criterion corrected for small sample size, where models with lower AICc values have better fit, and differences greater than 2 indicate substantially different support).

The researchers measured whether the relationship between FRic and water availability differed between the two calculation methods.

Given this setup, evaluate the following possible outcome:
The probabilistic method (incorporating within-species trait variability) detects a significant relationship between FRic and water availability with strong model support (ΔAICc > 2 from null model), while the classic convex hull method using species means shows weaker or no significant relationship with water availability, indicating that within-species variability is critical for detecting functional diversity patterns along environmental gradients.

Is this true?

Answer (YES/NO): NO